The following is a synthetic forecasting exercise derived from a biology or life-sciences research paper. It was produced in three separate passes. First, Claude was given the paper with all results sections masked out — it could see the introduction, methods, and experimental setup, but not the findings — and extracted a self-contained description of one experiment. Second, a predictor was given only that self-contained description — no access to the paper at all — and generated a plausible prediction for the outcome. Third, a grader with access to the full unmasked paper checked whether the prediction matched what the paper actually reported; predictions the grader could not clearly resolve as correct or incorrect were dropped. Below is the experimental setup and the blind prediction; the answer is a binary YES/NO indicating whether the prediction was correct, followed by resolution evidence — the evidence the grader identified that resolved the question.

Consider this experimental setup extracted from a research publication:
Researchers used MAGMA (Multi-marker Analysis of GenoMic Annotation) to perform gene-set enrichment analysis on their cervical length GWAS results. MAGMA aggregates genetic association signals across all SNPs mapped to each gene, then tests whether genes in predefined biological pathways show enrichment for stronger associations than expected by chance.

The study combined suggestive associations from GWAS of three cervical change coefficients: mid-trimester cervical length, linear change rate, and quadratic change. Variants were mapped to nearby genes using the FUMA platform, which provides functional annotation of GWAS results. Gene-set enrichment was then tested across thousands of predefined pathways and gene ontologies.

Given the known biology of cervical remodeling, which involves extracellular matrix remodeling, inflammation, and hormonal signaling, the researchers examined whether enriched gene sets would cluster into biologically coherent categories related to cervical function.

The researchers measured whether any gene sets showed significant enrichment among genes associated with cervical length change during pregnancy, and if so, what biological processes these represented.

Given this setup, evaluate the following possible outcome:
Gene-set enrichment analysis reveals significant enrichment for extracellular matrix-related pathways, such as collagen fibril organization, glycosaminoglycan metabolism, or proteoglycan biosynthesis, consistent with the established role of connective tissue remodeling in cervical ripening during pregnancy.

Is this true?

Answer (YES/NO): NO